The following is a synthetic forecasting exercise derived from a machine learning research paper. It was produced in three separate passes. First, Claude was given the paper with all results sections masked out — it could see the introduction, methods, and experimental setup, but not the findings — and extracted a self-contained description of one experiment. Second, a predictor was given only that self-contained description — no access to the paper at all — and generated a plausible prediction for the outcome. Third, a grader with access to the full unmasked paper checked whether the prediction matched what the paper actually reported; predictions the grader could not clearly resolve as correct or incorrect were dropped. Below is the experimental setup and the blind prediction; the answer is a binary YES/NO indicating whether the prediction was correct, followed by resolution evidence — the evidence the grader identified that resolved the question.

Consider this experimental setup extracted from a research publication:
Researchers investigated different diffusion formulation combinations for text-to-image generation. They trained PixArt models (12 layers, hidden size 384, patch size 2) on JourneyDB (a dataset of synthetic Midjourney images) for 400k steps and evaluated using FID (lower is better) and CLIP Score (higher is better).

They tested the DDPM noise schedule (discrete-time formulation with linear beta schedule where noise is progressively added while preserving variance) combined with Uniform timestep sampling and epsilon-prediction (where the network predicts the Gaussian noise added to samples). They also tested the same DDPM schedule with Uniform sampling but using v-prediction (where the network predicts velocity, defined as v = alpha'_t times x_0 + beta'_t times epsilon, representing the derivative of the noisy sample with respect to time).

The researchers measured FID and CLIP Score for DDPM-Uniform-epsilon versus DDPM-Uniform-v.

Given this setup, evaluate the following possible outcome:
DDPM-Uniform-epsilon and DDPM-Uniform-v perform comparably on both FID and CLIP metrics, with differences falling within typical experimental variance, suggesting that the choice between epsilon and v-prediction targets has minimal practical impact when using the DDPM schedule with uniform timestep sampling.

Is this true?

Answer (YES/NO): NO